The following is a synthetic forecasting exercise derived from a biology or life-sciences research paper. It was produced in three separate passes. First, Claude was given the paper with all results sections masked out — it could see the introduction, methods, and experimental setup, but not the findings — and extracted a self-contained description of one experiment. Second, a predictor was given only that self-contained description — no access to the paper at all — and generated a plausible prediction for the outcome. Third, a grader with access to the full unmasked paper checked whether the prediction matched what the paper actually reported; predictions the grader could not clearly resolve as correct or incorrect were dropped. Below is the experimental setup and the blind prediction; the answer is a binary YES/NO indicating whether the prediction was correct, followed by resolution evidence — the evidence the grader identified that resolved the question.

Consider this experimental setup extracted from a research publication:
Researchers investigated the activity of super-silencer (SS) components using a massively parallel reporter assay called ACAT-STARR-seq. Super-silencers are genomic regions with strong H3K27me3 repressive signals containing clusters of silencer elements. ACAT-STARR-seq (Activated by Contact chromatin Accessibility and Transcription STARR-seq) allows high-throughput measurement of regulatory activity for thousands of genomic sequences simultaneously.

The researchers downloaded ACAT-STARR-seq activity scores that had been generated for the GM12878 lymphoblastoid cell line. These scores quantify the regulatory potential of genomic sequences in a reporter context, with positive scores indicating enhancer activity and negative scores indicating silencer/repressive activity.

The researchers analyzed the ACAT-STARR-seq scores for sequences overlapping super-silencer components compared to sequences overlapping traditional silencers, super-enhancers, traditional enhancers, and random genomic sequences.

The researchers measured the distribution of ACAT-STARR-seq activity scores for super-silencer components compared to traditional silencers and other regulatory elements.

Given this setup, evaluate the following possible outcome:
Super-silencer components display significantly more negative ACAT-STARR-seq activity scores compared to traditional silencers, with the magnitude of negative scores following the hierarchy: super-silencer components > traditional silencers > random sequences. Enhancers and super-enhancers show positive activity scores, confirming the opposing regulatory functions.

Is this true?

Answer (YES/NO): NO